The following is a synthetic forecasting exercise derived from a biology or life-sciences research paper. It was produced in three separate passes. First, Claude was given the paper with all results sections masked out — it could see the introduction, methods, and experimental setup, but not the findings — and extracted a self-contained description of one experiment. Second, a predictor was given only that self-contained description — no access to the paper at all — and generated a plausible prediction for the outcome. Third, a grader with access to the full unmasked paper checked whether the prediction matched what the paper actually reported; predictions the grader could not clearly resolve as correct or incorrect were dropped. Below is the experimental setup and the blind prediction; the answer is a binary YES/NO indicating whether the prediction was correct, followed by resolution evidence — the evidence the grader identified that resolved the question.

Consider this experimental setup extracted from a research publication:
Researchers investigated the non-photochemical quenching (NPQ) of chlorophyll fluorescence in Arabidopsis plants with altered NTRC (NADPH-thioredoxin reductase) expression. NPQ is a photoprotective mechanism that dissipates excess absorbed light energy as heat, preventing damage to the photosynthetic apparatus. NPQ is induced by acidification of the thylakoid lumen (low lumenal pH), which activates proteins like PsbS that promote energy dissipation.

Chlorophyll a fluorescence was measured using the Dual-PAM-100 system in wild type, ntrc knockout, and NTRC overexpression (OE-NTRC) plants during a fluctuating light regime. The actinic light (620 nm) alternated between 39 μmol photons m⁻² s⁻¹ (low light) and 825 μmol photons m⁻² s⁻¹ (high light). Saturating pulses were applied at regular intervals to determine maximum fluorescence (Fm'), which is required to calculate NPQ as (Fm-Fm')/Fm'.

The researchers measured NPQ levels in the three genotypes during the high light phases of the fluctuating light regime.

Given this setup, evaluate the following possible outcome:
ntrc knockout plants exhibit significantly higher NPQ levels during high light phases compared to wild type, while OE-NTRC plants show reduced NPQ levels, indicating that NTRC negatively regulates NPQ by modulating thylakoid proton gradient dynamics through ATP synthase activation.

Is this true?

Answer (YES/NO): YES